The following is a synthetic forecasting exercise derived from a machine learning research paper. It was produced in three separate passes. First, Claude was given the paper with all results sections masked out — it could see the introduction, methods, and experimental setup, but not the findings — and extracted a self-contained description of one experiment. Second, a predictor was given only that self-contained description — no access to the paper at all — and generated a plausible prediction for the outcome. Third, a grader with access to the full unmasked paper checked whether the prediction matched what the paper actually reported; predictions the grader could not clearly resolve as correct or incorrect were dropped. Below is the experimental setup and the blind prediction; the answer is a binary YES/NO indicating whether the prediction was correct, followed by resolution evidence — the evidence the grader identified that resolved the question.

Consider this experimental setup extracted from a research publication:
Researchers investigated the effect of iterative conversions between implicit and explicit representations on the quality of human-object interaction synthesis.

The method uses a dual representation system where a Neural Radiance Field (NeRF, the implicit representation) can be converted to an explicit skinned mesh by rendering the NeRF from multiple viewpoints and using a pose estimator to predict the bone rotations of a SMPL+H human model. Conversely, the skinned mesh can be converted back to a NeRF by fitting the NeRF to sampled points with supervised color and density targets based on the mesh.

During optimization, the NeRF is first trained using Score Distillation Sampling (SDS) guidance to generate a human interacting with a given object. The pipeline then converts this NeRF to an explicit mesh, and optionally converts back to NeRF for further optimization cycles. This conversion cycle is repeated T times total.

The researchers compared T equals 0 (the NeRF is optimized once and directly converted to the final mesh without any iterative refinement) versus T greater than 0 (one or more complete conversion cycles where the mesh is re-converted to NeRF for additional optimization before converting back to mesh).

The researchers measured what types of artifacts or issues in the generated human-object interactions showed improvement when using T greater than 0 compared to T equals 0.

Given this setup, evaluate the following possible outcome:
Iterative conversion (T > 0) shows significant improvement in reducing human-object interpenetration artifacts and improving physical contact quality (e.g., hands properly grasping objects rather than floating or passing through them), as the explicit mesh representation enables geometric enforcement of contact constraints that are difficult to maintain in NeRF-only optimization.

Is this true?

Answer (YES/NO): YES